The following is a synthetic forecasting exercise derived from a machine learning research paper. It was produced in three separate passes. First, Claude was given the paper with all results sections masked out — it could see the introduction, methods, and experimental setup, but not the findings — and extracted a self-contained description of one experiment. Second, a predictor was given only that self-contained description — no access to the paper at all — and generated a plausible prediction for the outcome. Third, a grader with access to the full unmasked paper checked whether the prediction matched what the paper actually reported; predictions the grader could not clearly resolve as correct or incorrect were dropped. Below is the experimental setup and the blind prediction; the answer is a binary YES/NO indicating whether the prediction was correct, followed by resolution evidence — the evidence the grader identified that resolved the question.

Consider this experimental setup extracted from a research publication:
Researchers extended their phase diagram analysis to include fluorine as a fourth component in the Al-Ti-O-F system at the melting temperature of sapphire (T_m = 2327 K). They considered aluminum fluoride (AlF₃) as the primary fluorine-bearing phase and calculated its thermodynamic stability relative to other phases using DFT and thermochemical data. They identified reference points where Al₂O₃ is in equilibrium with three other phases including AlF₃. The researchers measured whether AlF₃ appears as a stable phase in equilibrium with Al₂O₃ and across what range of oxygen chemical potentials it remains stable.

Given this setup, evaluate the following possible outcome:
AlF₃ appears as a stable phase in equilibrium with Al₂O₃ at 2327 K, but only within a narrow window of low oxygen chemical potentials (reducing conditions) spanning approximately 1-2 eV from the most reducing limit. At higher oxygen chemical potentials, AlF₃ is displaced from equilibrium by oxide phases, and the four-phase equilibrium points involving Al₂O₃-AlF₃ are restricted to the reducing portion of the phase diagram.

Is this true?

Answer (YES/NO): NO